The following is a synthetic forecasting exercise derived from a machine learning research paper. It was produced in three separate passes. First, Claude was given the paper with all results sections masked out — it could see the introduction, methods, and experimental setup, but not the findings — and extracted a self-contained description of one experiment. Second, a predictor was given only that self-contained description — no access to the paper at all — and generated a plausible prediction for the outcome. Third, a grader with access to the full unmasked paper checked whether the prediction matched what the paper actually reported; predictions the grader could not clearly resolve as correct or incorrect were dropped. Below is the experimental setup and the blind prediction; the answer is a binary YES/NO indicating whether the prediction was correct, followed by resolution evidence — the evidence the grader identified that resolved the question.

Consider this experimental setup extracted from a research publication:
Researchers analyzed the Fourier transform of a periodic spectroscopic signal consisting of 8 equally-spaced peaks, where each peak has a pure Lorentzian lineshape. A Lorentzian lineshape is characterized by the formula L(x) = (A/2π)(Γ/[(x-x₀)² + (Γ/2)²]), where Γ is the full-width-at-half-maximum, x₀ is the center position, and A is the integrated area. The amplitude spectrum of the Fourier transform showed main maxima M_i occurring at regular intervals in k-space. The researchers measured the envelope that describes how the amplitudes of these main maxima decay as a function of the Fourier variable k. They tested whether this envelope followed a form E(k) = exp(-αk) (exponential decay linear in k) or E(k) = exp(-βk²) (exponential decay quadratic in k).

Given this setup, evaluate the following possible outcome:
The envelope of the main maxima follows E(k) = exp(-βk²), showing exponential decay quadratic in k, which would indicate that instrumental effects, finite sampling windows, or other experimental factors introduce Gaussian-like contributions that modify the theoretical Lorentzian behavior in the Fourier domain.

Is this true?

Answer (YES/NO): NO